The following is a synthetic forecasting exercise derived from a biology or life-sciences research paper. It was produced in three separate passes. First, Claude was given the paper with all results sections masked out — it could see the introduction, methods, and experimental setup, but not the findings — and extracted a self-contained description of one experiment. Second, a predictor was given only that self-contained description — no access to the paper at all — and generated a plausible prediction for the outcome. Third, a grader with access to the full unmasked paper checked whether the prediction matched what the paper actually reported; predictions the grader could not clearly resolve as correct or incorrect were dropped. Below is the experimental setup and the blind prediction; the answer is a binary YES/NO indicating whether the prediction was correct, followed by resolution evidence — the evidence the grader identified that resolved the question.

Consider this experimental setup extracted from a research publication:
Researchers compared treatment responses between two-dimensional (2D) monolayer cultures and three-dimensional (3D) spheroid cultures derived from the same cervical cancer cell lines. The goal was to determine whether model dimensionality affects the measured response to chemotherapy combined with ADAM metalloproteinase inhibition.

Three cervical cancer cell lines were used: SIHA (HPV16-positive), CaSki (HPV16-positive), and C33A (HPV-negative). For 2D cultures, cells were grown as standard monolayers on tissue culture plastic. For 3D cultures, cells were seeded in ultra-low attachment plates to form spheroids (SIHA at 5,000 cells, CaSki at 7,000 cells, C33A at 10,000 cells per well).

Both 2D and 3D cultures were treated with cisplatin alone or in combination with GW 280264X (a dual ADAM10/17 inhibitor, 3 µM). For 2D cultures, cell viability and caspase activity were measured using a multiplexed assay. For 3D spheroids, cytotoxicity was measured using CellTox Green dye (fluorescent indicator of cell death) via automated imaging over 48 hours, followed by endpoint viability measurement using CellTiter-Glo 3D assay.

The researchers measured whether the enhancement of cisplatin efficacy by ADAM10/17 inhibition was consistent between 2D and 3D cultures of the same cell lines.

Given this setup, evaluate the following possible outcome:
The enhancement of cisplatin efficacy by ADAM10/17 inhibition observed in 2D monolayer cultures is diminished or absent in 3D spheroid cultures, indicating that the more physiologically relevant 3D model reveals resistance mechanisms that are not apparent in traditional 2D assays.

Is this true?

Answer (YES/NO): NO